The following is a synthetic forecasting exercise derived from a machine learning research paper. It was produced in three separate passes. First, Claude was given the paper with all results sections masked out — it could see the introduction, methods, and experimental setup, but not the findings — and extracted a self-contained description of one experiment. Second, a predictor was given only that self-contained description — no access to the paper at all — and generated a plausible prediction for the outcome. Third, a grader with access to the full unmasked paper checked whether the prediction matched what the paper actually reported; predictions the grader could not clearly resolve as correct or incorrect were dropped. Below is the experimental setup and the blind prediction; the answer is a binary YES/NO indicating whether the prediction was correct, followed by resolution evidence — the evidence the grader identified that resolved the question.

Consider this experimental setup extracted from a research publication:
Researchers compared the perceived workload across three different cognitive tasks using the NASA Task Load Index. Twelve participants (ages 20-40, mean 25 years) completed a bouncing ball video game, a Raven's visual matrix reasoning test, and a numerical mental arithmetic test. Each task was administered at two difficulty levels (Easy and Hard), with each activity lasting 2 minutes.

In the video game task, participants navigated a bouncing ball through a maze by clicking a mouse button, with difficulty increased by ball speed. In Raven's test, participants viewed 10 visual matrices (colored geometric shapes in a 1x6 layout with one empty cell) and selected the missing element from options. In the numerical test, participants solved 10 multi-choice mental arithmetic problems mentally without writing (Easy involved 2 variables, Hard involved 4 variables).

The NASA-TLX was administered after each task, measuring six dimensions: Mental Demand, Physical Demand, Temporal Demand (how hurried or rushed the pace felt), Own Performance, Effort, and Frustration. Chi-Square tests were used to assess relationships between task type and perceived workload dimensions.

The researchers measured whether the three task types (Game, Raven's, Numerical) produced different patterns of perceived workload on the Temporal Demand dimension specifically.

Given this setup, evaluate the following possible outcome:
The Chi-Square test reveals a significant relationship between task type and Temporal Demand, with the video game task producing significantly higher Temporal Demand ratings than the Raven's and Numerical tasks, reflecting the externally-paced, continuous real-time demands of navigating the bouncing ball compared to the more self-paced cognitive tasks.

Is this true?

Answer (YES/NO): NO